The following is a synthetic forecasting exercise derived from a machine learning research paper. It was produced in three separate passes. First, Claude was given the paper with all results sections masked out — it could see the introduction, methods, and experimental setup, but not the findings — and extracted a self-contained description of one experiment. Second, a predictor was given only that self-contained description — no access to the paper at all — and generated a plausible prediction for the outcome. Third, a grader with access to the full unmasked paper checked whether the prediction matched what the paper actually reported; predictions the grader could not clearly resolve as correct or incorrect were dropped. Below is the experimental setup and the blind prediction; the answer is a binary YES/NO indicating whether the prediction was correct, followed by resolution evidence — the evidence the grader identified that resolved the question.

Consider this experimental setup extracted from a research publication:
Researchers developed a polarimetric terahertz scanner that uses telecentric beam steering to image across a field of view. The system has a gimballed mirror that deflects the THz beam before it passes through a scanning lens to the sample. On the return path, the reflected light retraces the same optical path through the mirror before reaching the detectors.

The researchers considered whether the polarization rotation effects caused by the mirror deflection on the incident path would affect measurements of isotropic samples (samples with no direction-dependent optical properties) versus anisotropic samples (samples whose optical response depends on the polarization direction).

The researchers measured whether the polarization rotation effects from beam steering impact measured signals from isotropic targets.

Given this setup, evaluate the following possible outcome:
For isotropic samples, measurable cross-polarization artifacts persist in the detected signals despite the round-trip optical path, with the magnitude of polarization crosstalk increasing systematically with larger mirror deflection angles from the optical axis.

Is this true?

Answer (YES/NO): NO